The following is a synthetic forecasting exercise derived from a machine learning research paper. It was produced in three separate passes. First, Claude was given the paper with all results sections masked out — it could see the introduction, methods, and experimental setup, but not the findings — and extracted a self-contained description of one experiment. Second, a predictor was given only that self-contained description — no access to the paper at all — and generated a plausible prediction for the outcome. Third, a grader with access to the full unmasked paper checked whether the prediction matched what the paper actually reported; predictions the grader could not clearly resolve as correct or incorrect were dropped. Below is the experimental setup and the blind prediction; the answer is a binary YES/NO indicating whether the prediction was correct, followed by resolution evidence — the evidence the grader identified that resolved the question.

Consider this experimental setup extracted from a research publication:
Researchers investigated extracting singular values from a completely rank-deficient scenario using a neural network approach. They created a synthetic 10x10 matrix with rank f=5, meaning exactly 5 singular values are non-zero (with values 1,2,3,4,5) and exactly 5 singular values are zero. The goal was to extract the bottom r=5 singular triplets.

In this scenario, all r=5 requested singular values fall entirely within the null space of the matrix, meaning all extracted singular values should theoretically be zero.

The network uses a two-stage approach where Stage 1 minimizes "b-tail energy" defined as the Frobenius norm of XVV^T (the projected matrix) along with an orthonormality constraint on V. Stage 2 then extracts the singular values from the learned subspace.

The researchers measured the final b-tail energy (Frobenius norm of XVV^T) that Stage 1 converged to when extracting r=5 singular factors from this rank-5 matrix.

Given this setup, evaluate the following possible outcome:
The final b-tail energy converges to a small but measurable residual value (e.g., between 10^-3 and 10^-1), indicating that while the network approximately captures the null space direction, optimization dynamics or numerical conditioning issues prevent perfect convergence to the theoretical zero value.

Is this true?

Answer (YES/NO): NO